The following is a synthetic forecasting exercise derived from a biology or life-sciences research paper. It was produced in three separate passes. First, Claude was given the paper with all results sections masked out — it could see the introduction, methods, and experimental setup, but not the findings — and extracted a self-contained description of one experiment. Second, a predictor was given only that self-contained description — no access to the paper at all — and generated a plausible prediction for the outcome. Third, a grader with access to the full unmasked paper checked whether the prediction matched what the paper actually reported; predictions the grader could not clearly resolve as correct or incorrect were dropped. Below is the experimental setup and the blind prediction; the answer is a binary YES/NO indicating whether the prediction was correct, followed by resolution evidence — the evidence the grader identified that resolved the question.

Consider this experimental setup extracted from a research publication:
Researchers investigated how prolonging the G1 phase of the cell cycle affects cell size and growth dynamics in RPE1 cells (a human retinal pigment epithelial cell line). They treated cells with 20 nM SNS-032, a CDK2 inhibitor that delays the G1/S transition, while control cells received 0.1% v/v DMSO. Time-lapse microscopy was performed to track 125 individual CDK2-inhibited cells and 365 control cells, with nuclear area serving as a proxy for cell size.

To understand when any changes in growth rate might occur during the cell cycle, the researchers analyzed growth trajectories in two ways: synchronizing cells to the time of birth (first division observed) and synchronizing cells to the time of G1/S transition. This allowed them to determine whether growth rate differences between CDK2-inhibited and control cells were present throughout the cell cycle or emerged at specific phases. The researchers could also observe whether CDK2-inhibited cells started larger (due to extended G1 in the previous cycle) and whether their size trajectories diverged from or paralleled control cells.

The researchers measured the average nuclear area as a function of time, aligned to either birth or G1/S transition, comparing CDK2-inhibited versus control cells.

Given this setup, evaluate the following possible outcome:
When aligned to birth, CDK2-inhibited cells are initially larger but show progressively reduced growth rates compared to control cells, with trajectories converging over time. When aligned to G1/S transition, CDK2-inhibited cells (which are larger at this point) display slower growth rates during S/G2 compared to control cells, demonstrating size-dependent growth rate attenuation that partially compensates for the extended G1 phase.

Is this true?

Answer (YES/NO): NO